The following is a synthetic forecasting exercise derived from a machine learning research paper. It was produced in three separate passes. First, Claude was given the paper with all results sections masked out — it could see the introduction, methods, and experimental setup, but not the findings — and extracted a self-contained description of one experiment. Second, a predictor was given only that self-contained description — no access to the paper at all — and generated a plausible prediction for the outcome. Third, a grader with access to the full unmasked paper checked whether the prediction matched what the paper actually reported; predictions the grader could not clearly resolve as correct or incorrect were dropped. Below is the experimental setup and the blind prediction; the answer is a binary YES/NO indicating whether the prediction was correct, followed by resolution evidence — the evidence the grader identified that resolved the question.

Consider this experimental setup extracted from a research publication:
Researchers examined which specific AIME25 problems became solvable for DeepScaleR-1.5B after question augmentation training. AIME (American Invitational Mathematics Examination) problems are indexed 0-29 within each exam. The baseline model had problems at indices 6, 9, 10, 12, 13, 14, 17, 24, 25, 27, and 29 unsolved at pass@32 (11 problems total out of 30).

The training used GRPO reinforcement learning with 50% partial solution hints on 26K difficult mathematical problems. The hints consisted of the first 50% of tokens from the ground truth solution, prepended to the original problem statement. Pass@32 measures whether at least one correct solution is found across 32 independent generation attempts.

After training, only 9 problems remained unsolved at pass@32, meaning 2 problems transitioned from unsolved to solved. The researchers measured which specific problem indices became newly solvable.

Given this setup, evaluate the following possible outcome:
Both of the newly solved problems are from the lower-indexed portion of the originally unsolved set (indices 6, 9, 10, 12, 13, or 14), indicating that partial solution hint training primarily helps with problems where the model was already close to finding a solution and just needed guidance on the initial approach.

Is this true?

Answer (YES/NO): NO